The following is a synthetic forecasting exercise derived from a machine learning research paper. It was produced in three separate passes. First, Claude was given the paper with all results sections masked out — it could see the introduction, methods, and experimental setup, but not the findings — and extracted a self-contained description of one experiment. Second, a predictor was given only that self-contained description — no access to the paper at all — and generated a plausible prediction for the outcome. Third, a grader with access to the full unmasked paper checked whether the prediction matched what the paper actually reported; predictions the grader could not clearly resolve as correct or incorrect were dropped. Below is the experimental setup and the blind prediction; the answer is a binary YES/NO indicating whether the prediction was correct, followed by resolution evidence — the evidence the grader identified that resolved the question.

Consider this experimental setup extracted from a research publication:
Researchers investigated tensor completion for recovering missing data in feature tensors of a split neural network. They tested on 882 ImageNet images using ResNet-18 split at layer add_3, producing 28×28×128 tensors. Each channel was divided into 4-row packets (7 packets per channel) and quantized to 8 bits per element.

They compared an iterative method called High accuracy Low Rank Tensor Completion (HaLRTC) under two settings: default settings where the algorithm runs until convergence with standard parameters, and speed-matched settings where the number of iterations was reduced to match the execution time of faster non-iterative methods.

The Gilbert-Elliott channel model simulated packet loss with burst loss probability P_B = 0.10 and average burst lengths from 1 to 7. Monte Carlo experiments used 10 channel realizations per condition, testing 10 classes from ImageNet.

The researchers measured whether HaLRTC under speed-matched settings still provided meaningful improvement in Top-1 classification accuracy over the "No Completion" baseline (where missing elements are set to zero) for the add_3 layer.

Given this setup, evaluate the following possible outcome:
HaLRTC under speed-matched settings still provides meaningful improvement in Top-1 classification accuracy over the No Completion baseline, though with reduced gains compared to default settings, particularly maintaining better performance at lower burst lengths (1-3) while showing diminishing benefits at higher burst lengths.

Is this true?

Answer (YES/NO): NO